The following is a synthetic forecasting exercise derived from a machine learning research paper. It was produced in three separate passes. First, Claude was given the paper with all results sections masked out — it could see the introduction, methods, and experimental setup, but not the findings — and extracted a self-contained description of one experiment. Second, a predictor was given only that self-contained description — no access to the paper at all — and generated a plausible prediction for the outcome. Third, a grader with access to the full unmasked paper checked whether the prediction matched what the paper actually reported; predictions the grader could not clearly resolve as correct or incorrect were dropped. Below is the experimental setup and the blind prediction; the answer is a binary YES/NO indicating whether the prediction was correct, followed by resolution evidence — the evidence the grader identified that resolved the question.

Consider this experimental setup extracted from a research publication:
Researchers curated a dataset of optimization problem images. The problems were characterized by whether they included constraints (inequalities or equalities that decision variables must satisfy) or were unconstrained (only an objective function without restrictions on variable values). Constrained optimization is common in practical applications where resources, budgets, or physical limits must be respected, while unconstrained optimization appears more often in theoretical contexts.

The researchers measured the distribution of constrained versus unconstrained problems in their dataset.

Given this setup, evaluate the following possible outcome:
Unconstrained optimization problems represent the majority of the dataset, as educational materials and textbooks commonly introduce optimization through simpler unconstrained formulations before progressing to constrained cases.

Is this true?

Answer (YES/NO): NO